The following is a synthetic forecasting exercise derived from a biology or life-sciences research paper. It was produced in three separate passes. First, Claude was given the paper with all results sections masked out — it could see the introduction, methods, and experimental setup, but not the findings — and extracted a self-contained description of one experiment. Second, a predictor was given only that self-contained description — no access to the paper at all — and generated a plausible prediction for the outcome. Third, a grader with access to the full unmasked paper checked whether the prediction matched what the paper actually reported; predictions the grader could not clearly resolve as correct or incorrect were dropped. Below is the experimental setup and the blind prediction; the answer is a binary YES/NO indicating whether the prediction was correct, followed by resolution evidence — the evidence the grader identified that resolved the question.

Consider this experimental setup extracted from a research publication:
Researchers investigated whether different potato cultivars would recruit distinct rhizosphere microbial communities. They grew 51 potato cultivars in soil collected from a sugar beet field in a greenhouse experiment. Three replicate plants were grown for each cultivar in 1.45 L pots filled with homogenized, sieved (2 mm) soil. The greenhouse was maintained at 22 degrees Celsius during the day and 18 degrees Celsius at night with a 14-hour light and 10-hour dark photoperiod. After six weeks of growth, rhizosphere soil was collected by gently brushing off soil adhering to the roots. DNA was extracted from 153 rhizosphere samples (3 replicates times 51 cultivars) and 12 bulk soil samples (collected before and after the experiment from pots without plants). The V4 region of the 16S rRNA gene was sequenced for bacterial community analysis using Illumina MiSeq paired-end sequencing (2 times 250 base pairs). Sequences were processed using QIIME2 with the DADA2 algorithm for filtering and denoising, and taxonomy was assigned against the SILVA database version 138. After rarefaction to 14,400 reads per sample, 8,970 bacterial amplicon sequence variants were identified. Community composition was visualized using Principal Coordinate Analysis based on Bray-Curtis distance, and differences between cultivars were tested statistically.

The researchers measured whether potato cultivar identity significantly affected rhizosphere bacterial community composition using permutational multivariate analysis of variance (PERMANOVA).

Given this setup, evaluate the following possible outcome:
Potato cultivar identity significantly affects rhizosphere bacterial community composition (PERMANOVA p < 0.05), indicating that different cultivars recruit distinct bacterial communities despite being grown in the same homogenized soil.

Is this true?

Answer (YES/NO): NO